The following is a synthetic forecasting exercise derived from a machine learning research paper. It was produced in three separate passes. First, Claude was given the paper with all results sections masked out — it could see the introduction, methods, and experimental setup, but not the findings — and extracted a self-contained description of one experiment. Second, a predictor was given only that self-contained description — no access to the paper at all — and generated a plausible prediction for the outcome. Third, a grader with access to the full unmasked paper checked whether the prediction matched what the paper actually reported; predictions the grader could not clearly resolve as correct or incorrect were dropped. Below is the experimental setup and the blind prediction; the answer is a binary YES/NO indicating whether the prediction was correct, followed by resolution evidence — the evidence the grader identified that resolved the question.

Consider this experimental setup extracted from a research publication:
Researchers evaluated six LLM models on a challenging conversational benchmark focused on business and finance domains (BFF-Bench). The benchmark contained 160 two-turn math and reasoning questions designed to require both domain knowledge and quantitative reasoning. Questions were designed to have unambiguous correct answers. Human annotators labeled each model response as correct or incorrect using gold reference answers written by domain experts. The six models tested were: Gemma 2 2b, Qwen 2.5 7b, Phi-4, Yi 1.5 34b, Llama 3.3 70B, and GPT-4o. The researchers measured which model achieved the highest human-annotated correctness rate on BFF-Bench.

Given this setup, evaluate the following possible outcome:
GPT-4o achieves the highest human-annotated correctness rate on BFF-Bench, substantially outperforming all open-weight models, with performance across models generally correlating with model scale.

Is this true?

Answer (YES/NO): NO